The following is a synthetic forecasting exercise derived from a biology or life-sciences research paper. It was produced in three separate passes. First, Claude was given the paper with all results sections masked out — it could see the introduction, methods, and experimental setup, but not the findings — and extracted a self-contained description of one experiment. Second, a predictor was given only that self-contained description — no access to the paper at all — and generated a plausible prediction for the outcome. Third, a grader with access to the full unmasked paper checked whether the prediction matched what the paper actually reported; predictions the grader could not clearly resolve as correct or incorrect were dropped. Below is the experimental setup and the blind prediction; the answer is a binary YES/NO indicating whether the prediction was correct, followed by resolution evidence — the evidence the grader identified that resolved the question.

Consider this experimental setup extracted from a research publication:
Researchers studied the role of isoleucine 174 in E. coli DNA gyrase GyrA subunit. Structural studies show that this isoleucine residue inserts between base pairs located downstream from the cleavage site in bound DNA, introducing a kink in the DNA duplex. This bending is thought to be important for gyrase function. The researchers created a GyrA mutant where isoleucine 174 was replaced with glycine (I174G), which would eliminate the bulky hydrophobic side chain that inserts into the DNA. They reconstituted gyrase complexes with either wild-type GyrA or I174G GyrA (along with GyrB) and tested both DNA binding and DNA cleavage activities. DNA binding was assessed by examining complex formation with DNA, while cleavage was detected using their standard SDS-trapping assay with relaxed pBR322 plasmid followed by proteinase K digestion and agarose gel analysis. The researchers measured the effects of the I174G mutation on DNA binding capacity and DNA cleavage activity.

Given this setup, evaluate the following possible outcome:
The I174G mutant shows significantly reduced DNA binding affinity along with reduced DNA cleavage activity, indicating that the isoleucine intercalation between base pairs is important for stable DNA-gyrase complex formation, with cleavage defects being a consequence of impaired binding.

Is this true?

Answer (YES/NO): NO